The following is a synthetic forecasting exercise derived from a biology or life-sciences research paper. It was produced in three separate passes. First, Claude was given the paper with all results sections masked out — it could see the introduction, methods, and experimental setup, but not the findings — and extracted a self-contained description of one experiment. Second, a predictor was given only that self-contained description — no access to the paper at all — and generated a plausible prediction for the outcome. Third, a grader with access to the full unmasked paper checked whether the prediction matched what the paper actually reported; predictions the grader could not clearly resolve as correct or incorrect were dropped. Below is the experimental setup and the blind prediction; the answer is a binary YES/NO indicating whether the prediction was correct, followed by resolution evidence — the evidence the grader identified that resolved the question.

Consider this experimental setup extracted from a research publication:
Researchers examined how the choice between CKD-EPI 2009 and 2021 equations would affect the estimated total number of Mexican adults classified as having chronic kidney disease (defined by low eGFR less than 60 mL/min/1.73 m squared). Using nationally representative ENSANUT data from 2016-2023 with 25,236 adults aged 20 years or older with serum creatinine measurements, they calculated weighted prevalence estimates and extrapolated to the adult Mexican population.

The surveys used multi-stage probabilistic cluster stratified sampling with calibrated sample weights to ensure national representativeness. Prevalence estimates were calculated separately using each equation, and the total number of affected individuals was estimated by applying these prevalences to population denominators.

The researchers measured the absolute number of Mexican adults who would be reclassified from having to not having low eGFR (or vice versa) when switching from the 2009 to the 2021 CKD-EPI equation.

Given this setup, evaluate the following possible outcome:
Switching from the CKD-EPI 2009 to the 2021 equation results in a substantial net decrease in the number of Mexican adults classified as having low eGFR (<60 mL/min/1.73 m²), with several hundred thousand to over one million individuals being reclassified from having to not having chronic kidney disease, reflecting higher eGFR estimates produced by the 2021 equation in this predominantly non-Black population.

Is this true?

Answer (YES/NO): YES